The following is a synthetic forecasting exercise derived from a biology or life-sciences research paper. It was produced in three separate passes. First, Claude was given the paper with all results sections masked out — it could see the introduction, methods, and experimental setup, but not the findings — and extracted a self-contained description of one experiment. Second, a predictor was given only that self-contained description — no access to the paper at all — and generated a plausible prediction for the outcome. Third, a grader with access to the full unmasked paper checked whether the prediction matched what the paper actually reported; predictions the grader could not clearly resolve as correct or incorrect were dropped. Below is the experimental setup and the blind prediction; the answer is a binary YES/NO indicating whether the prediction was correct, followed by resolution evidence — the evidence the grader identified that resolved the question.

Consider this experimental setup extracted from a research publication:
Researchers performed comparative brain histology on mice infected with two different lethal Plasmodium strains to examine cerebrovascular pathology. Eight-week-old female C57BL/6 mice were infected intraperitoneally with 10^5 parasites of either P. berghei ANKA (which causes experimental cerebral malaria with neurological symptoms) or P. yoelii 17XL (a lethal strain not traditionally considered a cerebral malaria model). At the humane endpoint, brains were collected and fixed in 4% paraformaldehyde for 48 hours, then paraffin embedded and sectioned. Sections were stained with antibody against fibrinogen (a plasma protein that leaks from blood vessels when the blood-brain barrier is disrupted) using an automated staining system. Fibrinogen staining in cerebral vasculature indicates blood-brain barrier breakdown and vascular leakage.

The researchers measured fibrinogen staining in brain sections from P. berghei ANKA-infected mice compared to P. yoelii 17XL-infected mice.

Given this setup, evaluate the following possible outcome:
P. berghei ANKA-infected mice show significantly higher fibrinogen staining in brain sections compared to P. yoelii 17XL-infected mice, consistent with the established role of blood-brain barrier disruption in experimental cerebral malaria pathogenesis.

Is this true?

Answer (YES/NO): NO